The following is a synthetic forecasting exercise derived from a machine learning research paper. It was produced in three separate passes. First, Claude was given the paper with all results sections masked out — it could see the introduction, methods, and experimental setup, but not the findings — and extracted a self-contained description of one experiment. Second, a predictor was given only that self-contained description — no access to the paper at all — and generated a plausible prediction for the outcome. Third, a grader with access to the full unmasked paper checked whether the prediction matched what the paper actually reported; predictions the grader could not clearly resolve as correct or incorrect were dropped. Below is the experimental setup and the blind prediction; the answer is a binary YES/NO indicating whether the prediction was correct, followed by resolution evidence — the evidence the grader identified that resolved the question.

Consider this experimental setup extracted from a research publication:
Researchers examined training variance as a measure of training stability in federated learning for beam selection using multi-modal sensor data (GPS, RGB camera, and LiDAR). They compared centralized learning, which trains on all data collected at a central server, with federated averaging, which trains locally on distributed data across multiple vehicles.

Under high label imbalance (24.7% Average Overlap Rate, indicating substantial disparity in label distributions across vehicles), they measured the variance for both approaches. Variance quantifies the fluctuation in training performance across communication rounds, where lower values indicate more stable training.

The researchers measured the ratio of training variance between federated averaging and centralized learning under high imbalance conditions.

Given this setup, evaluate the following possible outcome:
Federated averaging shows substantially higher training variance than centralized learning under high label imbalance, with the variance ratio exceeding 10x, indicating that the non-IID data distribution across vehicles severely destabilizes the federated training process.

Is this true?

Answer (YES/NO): YES